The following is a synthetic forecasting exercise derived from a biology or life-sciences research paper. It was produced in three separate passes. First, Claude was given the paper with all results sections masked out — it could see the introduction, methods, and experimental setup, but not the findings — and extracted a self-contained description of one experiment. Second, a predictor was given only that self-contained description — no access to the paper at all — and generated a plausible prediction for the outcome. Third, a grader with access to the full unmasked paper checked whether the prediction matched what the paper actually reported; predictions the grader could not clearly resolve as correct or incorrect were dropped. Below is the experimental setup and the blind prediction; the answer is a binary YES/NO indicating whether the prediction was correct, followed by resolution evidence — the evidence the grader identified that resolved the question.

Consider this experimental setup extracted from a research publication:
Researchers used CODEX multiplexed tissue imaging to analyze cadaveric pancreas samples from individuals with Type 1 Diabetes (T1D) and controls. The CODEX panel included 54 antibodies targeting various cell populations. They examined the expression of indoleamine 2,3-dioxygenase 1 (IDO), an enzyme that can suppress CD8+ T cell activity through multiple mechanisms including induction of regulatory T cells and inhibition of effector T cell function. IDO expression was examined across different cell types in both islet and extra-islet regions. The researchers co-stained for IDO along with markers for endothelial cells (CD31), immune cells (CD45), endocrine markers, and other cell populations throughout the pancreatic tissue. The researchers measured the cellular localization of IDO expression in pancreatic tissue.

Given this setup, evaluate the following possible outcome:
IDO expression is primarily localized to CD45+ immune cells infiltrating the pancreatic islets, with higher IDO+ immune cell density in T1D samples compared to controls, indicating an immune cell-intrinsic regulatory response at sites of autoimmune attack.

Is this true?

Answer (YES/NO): NO